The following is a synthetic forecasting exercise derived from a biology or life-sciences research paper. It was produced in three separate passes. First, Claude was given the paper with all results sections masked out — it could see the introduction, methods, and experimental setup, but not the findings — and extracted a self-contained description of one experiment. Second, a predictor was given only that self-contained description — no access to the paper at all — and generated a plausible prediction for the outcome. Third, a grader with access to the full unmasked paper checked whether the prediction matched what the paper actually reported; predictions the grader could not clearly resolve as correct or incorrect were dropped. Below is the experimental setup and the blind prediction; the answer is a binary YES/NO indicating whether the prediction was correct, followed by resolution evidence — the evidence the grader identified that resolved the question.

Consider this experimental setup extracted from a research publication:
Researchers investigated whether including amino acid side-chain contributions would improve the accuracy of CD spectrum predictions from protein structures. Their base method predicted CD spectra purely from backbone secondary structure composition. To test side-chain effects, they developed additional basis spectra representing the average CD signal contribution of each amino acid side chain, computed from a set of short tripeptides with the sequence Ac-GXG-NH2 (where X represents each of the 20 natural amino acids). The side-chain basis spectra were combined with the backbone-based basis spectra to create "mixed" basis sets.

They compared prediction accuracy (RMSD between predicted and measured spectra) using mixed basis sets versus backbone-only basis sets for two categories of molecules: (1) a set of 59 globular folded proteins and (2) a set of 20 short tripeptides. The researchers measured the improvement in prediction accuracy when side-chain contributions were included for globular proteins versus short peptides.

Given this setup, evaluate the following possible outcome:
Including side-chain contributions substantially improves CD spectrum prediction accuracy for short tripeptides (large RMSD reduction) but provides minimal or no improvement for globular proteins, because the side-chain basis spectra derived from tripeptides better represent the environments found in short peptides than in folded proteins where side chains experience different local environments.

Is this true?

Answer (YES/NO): NO